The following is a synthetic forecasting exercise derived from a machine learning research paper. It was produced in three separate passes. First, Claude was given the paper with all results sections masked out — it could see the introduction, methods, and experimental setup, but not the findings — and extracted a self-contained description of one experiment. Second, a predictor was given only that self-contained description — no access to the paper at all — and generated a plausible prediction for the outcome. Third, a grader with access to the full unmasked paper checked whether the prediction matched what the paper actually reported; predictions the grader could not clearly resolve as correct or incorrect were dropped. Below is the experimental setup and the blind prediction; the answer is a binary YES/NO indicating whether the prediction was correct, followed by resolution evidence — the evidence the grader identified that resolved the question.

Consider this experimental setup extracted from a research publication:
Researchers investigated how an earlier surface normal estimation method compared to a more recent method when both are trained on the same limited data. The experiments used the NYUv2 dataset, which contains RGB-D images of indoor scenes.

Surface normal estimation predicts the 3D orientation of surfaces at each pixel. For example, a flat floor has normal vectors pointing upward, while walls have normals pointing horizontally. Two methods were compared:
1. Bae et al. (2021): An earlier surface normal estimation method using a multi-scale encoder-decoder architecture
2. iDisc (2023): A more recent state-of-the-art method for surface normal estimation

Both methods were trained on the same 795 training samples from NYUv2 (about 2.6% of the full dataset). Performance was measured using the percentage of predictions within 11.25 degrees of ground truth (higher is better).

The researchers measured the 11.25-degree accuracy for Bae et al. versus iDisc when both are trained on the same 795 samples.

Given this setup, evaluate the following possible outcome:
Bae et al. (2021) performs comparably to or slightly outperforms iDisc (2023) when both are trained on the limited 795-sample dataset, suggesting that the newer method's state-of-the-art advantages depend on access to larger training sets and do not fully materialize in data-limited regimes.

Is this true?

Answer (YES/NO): NO